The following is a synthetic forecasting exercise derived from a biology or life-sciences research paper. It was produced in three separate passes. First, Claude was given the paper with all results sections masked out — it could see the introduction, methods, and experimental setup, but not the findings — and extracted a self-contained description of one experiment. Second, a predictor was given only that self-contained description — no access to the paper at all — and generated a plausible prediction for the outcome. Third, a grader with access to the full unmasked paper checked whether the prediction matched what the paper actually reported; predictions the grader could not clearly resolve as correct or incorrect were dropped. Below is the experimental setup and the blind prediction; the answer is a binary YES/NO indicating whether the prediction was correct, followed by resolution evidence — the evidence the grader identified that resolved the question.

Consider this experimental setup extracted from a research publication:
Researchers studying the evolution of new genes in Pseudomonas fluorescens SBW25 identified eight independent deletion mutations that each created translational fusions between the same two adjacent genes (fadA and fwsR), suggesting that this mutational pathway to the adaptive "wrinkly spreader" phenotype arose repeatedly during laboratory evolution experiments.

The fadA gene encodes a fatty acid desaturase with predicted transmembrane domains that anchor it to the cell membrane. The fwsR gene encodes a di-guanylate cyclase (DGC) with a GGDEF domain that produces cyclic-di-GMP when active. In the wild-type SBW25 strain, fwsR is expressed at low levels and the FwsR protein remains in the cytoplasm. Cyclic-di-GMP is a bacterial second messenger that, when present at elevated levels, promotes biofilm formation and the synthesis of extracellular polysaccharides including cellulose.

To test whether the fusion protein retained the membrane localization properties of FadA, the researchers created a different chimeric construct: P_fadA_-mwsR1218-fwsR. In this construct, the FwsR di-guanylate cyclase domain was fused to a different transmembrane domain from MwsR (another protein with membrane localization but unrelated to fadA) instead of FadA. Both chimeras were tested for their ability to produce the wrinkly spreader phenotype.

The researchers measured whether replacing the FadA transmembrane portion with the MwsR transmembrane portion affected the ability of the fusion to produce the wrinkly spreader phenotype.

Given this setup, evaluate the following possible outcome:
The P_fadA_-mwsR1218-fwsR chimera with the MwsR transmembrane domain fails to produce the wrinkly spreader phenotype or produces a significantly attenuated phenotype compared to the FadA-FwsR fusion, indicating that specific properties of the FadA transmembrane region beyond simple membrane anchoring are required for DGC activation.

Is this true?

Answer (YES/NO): NO